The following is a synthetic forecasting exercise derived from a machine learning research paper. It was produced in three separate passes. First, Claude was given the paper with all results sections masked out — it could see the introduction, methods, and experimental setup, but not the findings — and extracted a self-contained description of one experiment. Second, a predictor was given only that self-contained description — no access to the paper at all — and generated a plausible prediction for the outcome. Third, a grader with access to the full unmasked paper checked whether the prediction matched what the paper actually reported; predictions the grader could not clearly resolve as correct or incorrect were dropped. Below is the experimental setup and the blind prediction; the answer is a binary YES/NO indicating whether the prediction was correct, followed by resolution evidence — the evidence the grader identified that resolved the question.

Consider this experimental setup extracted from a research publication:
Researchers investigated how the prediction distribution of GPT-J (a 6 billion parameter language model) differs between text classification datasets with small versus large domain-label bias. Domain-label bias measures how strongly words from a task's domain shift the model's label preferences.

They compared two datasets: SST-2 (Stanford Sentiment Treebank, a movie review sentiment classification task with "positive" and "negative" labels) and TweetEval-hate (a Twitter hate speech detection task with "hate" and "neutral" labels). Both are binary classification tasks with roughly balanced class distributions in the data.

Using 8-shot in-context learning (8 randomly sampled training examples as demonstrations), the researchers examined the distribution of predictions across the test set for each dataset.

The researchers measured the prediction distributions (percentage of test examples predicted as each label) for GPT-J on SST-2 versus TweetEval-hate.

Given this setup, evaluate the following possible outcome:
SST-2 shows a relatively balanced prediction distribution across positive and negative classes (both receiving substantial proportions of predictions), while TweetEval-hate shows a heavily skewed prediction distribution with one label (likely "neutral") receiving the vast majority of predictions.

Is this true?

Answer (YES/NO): NO